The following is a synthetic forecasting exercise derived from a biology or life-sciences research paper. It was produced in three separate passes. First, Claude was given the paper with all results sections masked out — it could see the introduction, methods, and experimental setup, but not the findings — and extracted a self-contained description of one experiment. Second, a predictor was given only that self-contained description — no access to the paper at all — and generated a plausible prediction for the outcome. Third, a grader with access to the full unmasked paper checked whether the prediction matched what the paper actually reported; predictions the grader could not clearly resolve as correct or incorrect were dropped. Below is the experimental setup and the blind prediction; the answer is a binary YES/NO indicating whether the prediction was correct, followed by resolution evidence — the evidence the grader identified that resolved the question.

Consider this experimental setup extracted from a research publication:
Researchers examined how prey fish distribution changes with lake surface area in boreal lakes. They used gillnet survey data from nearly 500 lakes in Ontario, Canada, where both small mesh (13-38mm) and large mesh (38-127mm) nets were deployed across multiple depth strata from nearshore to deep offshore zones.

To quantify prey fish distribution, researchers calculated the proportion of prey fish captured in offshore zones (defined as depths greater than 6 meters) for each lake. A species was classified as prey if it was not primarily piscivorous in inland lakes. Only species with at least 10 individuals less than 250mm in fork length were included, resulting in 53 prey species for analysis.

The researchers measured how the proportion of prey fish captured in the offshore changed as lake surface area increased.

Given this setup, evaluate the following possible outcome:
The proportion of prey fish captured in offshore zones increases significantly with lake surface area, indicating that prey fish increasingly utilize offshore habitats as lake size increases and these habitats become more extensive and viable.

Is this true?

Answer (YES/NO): YES